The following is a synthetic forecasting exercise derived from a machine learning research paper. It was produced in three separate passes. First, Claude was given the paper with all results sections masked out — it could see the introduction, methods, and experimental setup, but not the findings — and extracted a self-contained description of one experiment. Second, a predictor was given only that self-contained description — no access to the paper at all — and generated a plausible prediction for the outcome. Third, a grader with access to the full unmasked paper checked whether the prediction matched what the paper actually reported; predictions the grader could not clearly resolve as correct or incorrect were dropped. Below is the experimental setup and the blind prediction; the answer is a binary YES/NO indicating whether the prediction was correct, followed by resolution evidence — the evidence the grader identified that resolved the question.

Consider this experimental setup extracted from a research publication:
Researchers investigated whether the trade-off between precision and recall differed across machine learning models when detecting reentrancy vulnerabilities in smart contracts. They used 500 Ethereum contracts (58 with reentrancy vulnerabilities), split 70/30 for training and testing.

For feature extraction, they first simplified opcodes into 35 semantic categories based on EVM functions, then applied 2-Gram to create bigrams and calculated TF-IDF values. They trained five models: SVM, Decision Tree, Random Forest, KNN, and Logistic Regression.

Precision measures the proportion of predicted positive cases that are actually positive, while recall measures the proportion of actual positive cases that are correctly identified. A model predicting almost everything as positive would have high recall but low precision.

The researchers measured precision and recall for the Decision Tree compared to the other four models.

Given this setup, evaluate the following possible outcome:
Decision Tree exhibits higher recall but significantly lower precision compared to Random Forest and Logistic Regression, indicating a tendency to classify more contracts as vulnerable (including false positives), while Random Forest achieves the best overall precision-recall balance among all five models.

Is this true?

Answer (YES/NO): NO